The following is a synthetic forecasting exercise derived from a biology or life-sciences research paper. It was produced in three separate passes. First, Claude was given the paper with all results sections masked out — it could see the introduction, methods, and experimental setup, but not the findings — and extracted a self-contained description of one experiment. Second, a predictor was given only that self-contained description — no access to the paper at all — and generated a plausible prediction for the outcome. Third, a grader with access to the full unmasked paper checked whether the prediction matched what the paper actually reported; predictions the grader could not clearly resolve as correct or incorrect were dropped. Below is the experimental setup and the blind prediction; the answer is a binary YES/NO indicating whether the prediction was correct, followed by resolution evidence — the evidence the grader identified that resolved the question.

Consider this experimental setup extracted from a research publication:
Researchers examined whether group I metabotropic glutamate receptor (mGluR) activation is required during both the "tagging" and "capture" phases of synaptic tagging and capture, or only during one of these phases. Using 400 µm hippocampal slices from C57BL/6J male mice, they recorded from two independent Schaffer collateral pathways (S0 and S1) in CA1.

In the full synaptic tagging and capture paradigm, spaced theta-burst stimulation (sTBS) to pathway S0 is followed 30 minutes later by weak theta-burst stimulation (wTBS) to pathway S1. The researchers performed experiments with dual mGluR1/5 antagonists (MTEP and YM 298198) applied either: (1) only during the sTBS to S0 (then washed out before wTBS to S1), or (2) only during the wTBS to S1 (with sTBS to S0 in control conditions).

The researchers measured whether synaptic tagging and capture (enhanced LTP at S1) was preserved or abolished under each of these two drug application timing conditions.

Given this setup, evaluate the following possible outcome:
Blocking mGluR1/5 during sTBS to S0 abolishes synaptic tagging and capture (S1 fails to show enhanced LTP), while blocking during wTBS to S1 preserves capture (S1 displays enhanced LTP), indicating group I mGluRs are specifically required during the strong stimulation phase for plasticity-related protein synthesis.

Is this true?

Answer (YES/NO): NO